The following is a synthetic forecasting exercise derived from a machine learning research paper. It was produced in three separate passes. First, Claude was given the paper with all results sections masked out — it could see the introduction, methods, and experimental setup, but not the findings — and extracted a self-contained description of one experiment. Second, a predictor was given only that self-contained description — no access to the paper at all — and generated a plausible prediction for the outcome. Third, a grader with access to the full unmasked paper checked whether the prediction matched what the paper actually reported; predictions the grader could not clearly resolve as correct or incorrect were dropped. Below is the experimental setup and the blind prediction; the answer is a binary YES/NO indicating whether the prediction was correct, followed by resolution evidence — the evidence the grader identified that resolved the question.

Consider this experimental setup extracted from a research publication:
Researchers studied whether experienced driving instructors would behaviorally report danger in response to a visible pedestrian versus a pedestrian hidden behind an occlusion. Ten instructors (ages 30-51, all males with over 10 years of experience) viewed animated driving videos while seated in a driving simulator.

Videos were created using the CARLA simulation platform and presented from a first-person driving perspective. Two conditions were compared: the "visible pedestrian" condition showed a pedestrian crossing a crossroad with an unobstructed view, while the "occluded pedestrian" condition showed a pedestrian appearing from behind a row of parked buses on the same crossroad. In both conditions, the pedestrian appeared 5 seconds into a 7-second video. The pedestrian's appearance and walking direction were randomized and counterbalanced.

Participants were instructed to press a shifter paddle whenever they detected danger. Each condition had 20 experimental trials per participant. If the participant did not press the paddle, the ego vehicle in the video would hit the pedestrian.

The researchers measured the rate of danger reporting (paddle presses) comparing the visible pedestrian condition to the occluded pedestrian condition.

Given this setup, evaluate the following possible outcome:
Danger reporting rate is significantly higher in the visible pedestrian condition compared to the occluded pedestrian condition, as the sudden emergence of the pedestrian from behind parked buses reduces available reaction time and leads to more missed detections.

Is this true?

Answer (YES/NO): NO